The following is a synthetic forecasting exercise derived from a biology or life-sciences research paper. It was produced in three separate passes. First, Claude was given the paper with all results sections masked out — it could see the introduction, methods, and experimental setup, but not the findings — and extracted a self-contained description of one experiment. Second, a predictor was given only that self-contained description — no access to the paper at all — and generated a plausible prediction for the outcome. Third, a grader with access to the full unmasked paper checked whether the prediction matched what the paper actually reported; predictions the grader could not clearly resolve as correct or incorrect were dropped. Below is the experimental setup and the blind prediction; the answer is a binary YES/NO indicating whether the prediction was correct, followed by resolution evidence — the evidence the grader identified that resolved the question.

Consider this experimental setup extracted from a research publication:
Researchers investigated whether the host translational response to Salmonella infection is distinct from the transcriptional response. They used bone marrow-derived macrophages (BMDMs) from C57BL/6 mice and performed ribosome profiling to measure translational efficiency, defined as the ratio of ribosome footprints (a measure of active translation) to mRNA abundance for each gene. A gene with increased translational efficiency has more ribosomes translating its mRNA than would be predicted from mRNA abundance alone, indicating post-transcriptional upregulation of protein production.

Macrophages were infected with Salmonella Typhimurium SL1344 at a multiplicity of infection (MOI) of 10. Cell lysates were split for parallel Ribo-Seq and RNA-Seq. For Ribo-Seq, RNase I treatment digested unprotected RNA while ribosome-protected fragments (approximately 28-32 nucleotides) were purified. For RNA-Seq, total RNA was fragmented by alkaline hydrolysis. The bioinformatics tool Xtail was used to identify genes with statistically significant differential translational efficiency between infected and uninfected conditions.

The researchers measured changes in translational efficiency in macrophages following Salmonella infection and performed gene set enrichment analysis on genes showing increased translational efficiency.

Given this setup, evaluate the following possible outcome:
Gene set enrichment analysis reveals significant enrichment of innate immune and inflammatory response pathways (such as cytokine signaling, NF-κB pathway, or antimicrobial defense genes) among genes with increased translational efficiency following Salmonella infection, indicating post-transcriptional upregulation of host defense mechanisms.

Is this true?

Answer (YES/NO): YES